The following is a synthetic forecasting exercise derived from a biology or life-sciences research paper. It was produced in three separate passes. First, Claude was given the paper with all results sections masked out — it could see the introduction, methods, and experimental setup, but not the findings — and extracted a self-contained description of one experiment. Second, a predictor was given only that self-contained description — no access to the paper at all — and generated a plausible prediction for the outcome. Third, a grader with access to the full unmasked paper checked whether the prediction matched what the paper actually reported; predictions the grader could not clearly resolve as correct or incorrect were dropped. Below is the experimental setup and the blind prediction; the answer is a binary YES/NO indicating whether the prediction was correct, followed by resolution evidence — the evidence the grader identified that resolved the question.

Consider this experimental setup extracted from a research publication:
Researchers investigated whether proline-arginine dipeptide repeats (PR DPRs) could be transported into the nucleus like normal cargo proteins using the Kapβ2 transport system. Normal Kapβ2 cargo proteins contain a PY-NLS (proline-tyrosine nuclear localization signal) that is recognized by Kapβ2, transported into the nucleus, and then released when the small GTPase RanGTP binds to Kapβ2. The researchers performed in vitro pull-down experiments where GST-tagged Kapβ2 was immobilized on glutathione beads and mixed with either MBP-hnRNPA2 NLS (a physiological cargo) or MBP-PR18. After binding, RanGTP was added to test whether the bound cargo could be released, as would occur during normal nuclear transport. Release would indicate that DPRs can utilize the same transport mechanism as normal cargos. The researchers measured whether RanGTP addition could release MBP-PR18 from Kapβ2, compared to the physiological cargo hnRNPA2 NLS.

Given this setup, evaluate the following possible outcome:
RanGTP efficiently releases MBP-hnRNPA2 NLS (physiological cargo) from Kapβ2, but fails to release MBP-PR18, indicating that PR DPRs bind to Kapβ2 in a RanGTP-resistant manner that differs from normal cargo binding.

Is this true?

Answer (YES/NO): NO